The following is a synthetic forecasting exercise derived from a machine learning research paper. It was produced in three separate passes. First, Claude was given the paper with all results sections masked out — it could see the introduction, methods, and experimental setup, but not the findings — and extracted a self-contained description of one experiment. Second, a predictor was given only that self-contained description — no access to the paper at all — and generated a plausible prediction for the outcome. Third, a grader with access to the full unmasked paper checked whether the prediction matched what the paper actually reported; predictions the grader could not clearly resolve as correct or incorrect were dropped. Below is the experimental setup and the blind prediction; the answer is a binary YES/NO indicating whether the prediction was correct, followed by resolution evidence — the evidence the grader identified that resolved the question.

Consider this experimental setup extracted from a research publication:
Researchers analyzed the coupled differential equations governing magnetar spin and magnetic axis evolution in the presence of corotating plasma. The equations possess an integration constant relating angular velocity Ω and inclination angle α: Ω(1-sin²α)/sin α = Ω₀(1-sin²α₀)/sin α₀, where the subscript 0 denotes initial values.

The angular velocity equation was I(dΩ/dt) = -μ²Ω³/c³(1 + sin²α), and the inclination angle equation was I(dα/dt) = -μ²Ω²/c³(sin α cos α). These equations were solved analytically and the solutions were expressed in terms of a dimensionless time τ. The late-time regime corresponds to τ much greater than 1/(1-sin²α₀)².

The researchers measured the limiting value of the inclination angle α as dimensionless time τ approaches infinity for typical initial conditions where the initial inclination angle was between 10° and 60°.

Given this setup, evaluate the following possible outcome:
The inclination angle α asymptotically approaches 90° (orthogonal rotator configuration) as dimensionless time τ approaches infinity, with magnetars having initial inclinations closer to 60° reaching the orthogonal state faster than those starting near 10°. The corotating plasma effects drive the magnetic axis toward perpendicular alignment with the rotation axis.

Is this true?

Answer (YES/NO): NO